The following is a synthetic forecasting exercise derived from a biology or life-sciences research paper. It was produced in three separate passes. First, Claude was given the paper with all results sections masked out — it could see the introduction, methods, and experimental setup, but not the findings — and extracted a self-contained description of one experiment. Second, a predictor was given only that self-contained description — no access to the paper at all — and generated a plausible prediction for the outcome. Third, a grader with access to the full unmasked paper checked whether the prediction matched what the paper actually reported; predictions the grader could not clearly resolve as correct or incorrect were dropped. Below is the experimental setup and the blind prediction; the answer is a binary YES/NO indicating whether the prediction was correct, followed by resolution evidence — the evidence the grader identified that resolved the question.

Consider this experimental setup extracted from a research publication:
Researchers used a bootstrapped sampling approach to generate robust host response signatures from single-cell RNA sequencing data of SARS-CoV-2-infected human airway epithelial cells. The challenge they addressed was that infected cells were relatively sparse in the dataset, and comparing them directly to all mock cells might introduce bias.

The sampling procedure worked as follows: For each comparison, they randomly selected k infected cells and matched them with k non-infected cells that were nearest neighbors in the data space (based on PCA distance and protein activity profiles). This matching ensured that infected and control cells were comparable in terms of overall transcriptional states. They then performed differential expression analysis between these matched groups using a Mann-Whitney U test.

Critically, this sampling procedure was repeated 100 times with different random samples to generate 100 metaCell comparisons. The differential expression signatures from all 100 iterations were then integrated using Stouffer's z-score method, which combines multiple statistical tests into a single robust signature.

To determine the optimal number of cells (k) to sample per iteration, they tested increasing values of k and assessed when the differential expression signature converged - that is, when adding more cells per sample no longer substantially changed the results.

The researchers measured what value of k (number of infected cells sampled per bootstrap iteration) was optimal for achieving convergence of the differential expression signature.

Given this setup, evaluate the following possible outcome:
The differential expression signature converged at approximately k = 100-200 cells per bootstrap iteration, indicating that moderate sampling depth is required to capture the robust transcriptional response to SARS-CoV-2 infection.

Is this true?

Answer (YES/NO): NO